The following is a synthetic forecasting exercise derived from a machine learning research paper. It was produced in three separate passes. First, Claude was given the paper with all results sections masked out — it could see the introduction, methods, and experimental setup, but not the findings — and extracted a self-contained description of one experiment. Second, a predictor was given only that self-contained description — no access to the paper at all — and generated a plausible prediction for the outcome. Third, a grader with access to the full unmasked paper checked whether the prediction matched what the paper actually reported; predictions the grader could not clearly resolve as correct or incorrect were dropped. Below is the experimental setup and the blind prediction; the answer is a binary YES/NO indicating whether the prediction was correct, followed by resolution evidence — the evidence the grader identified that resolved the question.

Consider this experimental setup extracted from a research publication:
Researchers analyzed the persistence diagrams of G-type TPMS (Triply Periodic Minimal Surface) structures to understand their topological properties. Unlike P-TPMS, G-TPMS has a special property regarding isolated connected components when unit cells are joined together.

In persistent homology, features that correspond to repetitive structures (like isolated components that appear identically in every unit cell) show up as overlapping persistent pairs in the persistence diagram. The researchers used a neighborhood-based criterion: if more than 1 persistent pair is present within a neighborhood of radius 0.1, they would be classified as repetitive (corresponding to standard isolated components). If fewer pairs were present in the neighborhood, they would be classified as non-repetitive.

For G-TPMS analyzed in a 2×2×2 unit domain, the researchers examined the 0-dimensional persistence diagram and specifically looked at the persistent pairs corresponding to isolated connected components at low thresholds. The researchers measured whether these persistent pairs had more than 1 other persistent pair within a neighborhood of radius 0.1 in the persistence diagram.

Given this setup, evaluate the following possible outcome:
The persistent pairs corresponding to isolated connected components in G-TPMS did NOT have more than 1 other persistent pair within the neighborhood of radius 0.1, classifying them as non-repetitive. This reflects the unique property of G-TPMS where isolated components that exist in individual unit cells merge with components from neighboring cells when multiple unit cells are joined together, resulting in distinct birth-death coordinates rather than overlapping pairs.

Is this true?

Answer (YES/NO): YES